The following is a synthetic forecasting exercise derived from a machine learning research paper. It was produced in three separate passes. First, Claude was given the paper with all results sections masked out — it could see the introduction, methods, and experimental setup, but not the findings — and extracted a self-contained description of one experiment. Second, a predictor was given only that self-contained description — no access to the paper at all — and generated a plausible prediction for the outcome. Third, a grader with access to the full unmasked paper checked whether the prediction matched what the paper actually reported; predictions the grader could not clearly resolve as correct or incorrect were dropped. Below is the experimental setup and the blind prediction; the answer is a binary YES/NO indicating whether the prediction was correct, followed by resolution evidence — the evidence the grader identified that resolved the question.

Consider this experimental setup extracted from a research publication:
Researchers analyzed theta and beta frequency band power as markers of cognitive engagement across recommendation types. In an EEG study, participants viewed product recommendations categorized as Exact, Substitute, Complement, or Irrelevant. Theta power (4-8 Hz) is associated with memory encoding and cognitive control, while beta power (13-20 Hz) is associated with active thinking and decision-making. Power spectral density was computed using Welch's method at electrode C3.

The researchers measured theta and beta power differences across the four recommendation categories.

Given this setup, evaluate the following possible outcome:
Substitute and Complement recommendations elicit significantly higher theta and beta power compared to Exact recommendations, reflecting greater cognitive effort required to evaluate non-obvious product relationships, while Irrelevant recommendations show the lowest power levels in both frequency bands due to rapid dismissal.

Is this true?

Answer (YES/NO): NO